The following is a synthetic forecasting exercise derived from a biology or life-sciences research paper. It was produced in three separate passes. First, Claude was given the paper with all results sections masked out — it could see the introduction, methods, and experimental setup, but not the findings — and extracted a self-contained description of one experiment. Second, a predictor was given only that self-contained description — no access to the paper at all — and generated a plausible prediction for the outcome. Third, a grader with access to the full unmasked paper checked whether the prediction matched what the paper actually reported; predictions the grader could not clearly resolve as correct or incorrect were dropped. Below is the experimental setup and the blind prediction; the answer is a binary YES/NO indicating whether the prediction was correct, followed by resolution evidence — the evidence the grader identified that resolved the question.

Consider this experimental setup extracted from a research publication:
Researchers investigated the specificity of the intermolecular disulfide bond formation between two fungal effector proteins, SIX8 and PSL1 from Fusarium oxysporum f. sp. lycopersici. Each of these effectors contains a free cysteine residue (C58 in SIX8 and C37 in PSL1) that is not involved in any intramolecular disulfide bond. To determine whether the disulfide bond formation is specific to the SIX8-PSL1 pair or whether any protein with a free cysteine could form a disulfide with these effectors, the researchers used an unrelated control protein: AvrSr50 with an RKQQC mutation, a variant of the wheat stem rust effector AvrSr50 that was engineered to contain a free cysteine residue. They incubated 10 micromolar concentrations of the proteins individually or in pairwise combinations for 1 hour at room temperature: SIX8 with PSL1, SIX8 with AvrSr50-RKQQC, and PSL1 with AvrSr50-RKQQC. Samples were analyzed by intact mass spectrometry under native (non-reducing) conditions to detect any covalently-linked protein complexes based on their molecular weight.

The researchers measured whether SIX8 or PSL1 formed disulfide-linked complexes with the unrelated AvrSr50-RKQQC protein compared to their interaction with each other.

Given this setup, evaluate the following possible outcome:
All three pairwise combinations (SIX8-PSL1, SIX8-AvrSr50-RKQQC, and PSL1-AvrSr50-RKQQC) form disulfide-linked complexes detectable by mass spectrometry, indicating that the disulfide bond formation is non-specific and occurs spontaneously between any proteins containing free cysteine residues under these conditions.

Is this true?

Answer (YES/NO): NO